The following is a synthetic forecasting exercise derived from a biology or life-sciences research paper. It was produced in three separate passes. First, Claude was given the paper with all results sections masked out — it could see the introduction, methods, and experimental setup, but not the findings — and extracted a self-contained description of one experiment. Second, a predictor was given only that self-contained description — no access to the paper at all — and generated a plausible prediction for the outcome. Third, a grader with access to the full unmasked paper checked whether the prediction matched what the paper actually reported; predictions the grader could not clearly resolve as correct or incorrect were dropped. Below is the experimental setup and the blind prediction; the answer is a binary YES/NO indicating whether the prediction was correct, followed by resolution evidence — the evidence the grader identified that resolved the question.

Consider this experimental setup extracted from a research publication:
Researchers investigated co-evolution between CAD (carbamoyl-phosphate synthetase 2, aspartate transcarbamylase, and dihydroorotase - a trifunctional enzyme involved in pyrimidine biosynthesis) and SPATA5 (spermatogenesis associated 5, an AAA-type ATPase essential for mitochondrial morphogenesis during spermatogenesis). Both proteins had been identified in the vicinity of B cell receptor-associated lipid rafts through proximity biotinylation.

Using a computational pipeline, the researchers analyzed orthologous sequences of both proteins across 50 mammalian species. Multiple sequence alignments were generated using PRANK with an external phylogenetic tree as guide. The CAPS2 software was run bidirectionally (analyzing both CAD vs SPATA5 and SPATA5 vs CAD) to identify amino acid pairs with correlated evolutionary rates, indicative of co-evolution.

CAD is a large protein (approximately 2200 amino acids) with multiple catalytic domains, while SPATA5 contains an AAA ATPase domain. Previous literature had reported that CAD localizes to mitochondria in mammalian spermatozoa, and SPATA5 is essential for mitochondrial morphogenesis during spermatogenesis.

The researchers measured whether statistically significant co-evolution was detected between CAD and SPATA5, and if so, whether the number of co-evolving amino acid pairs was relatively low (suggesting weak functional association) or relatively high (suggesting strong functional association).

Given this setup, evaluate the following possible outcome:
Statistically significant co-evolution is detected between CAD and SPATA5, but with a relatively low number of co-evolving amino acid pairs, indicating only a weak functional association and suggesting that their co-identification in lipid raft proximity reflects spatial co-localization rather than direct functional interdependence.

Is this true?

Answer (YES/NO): NO